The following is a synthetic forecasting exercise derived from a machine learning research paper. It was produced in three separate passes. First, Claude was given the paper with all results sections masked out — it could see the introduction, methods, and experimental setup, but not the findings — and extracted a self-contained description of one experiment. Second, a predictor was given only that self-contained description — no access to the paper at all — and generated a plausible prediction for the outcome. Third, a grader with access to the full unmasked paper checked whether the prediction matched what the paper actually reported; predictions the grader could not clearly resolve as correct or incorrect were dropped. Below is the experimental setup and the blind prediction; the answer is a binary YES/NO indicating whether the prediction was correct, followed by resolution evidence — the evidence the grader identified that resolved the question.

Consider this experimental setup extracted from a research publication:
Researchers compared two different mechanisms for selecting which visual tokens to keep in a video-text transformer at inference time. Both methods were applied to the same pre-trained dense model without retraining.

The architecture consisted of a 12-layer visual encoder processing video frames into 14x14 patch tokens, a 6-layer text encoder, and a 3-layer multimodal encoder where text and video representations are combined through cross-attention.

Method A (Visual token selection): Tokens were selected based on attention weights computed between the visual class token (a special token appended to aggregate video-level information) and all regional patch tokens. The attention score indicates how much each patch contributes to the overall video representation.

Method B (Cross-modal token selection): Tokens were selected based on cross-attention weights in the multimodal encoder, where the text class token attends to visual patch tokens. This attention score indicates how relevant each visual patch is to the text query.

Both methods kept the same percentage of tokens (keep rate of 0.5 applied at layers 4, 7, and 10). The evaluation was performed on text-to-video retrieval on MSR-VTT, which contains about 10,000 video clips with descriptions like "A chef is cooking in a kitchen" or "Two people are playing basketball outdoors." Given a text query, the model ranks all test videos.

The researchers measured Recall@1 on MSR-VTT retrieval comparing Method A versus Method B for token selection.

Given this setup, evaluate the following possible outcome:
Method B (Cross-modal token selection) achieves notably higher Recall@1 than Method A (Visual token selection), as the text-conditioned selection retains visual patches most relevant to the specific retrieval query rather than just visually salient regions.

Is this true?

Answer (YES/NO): YES